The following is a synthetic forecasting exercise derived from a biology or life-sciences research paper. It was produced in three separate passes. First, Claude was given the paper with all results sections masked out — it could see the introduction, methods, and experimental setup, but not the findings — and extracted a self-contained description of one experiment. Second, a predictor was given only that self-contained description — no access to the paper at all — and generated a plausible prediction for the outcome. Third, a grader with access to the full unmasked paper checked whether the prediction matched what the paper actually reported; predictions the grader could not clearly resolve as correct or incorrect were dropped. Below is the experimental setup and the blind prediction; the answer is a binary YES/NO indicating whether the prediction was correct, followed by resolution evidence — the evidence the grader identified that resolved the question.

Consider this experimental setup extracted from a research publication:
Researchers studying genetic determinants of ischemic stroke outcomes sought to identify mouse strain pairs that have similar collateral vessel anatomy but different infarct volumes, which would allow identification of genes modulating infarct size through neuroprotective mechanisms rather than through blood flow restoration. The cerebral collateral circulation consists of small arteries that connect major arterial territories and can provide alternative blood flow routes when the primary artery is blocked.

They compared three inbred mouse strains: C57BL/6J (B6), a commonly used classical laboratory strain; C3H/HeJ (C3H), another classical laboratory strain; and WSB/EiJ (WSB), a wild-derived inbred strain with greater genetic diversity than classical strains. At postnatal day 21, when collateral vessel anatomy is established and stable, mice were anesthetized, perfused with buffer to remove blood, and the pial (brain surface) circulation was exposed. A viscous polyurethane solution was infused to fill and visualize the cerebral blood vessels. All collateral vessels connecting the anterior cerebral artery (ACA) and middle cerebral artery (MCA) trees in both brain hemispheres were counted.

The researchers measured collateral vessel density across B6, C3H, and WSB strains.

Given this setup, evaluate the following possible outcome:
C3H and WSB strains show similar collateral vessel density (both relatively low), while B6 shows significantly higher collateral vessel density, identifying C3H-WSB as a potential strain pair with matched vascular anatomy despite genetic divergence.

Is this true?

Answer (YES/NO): NO